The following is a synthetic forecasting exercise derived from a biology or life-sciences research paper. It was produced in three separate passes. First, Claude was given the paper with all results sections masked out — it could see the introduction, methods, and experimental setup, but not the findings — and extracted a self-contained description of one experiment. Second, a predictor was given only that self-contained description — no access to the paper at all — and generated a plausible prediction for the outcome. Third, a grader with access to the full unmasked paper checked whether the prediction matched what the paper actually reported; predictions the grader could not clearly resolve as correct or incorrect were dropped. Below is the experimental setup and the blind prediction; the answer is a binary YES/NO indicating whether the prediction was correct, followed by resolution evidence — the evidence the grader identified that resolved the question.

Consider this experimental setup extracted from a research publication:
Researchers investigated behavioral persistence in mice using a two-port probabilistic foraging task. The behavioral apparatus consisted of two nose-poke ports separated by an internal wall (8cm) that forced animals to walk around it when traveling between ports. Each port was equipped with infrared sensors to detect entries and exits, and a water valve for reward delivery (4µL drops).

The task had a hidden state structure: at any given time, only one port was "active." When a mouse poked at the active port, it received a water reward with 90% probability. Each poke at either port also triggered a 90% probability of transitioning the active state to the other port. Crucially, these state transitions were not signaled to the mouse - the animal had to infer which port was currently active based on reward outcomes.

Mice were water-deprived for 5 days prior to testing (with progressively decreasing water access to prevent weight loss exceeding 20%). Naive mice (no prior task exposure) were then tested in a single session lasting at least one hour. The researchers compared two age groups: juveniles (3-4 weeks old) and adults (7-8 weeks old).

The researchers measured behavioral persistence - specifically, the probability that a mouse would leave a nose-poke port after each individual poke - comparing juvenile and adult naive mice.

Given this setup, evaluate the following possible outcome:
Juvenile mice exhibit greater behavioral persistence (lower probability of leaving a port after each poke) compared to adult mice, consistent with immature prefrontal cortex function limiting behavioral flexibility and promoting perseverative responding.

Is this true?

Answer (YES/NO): NO